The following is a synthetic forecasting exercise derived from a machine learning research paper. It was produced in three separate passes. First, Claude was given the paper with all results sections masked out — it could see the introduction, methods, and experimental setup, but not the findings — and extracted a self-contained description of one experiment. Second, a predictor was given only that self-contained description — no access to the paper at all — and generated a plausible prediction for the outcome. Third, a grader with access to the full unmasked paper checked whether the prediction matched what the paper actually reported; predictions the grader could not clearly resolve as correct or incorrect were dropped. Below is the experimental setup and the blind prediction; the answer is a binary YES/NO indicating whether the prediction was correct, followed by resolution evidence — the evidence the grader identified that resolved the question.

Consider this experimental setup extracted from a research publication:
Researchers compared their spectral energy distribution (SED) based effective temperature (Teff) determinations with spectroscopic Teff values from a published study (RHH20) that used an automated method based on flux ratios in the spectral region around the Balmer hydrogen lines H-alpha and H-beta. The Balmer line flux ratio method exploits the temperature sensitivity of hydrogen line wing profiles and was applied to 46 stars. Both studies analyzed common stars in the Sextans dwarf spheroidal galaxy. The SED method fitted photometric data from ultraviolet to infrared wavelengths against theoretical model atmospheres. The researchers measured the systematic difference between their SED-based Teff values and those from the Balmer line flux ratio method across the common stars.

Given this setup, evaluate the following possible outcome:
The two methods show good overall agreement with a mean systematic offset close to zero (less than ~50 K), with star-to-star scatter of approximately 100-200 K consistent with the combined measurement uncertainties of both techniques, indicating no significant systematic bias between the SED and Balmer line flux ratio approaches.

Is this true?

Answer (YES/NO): NO